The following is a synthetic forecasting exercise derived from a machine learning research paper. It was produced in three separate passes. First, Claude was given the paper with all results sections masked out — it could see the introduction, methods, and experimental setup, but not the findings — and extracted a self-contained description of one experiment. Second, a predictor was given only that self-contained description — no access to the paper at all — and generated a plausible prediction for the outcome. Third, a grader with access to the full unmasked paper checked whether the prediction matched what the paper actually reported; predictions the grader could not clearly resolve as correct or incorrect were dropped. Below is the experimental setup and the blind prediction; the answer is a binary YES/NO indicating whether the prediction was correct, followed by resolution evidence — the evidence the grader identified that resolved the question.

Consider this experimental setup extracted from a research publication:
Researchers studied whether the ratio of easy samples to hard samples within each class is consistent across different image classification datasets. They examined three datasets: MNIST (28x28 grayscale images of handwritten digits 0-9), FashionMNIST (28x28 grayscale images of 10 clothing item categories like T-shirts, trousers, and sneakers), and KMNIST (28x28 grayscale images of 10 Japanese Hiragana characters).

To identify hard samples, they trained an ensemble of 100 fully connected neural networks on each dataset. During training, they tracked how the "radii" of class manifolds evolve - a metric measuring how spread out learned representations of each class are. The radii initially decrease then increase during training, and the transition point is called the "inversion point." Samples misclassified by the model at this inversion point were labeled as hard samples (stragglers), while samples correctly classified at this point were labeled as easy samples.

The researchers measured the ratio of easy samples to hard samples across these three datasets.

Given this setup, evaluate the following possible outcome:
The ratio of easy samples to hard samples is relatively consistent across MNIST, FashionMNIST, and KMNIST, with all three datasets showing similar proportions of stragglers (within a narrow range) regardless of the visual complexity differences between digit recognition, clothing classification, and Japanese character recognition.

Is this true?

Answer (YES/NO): NO